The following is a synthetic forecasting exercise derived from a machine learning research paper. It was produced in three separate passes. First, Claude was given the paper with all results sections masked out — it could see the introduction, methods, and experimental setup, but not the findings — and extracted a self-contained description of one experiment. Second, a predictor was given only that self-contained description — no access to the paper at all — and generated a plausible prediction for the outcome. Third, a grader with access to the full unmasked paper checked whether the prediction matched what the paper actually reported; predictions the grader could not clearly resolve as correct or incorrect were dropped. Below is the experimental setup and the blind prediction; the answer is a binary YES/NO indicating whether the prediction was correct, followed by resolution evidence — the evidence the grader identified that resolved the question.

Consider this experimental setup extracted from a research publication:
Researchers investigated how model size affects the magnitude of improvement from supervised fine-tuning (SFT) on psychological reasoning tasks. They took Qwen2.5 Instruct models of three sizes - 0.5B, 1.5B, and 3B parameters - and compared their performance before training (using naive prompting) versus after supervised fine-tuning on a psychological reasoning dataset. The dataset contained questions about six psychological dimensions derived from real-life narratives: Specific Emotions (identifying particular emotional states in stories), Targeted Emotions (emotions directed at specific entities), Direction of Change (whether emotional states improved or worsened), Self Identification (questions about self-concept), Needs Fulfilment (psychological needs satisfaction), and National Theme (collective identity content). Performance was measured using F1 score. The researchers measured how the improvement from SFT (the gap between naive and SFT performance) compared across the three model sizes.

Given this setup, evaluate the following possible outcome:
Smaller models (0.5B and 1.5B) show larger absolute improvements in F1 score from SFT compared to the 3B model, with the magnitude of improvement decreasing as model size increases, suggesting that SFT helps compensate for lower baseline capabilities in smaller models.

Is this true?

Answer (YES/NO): NO